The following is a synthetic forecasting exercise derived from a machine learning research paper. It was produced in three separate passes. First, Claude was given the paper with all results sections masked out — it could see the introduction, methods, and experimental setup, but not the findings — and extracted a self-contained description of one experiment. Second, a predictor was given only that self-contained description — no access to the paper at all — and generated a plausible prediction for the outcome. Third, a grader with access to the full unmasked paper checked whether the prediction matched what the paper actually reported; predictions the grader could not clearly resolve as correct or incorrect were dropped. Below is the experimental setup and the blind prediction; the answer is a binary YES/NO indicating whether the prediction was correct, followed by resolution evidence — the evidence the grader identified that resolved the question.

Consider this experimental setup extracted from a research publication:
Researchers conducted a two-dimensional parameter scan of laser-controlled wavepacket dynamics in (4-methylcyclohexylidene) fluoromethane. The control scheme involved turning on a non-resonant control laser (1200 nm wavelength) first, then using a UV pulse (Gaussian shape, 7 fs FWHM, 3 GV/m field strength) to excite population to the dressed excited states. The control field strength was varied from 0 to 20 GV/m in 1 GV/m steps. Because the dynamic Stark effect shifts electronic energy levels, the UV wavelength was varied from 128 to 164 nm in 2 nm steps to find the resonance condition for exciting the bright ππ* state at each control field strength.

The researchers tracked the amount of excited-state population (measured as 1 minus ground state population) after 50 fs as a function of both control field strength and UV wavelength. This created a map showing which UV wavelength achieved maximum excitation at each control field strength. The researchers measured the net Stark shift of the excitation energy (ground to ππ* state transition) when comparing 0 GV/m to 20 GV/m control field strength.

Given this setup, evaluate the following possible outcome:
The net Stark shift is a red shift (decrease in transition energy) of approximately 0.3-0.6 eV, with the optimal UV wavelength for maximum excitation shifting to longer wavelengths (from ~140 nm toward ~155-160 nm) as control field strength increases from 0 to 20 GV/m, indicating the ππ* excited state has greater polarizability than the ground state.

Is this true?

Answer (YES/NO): NO